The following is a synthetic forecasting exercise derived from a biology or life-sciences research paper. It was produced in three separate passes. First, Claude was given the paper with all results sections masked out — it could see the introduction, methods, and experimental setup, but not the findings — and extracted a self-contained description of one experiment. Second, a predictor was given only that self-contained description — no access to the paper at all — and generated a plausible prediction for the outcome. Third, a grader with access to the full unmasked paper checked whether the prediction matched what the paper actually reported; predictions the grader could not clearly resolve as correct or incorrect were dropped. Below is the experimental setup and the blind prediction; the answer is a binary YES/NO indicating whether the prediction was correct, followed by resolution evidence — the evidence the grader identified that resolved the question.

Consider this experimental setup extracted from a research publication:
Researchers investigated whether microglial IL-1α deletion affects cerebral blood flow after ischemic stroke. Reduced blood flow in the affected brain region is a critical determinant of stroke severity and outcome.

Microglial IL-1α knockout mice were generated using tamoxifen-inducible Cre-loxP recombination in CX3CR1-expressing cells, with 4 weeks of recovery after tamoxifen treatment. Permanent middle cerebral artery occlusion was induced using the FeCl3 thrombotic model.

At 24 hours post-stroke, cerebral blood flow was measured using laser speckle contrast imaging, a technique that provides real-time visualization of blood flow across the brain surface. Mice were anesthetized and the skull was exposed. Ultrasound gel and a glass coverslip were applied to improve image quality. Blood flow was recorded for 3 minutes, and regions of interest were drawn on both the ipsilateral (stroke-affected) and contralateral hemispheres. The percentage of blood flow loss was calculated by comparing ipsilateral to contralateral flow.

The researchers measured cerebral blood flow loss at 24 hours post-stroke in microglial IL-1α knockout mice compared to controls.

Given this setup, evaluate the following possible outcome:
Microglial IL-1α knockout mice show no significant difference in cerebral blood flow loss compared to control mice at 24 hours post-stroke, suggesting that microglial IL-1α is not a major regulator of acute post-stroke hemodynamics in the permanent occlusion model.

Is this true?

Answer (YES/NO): YES